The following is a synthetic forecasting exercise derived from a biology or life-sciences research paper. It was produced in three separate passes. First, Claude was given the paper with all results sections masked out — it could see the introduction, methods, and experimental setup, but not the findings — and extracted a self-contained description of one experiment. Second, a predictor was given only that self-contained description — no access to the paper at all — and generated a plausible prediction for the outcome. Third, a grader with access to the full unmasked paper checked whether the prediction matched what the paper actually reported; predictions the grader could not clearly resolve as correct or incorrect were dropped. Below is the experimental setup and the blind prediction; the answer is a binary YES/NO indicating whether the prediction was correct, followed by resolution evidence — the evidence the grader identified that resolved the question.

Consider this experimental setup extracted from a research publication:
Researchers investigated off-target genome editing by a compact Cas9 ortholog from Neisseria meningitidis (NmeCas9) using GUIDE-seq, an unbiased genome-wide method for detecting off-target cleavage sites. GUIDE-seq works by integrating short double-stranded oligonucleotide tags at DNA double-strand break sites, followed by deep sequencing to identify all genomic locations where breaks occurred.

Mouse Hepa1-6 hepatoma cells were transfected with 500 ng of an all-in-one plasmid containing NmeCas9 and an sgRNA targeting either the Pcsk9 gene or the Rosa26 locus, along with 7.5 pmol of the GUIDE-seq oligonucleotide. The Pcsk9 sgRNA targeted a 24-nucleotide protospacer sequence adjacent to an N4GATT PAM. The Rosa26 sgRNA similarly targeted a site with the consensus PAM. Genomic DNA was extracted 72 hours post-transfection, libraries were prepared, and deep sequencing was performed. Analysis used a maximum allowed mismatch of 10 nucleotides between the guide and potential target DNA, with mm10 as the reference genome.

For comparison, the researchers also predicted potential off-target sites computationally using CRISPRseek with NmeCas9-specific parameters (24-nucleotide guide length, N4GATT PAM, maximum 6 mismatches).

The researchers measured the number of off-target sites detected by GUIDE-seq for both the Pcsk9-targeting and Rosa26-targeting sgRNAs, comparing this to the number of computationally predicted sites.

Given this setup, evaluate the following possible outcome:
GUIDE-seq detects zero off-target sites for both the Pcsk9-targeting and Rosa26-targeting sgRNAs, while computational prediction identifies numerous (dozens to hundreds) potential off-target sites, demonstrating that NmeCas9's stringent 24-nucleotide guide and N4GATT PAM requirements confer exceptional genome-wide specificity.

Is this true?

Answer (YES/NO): NO